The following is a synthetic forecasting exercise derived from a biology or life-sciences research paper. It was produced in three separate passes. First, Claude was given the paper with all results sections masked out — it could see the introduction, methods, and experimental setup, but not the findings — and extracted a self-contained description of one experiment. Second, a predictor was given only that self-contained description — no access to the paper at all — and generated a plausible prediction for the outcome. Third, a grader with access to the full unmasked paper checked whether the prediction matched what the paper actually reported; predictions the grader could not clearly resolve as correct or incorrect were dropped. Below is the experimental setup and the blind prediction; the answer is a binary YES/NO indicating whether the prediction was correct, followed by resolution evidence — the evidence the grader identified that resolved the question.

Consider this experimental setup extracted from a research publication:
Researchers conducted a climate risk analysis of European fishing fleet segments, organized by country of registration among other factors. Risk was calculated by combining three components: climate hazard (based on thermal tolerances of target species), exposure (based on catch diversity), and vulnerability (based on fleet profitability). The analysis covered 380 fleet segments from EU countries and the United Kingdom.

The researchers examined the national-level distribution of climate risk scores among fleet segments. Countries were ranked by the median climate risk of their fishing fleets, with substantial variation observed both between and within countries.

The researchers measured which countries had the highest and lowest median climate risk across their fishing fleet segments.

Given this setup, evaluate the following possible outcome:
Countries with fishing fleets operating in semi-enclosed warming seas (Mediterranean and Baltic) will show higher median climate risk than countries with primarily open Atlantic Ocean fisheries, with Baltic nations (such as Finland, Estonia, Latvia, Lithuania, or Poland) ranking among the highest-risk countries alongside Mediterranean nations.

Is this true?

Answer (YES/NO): NO